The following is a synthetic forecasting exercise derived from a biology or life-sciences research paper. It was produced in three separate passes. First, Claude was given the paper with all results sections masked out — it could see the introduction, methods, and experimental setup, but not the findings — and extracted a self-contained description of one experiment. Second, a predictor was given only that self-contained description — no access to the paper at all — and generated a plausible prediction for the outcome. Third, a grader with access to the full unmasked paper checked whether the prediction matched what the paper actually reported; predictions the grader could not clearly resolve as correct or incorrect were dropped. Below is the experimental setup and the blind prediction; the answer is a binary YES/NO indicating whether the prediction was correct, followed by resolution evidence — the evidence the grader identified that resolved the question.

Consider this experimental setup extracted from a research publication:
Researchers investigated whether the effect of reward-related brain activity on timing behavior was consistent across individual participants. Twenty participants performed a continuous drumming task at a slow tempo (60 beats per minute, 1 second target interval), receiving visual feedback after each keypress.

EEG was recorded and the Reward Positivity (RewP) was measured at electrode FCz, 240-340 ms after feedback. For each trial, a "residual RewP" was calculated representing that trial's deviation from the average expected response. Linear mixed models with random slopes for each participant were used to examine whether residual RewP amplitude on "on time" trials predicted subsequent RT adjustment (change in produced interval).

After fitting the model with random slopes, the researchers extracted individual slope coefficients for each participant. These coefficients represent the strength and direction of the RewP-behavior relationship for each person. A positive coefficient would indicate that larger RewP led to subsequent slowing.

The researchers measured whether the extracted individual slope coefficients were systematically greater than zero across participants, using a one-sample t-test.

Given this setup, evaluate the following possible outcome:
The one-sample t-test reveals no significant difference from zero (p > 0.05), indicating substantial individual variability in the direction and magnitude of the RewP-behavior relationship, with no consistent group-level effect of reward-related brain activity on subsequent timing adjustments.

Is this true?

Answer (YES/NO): NO